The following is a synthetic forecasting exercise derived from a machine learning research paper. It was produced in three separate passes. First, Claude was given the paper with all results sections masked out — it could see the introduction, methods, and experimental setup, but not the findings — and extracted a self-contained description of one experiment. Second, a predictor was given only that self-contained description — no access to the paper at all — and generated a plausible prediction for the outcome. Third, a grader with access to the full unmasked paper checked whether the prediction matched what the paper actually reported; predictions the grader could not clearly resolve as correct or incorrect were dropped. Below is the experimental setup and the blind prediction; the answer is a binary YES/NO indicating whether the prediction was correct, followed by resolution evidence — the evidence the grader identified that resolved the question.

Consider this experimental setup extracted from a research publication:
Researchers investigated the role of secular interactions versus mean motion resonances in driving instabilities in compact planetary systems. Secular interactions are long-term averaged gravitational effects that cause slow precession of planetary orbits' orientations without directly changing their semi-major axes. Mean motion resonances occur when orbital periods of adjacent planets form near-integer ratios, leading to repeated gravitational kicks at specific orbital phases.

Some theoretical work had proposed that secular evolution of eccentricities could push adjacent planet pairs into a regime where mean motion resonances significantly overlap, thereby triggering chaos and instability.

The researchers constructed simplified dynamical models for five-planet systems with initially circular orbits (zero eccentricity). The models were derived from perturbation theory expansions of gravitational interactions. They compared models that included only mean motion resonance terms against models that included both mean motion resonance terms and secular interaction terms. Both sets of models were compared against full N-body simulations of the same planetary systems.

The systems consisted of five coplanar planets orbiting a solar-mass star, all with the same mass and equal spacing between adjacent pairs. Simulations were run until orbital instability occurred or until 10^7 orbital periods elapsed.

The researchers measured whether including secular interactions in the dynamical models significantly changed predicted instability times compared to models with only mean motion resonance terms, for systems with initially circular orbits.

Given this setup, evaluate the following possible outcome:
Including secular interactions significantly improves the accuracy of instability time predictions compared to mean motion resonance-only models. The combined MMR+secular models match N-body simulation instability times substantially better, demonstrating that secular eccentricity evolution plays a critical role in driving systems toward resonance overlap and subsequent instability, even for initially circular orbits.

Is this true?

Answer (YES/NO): NO